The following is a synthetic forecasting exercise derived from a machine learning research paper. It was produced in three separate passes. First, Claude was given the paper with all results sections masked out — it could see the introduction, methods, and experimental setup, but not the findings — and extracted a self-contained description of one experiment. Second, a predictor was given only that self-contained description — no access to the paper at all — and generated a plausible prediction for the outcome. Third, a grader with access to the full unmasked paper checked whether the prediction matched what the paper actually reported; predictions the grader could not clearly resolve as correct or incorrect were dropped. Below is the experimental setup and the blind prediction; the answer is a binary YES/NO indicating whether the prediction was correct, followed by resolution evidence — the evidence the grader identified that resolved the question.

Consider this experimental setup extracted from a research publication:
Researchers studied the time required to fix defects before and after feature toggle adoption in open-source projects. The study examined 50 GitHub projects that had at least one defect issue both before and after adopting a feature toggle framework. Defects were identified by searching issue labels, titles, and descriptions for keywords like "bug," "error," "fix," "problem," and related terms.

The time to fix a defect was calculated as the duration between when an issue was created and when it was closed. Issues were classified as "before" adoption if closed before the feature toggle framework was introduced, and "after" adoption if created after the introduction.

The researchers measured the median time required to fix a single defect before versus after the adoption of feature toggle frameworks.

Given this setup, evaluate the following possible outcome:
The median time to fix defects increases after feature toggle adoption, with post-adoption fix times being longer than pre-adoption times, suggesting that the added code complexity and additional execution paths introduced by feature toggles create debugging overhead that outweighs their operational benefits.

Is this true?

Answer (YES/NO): NO